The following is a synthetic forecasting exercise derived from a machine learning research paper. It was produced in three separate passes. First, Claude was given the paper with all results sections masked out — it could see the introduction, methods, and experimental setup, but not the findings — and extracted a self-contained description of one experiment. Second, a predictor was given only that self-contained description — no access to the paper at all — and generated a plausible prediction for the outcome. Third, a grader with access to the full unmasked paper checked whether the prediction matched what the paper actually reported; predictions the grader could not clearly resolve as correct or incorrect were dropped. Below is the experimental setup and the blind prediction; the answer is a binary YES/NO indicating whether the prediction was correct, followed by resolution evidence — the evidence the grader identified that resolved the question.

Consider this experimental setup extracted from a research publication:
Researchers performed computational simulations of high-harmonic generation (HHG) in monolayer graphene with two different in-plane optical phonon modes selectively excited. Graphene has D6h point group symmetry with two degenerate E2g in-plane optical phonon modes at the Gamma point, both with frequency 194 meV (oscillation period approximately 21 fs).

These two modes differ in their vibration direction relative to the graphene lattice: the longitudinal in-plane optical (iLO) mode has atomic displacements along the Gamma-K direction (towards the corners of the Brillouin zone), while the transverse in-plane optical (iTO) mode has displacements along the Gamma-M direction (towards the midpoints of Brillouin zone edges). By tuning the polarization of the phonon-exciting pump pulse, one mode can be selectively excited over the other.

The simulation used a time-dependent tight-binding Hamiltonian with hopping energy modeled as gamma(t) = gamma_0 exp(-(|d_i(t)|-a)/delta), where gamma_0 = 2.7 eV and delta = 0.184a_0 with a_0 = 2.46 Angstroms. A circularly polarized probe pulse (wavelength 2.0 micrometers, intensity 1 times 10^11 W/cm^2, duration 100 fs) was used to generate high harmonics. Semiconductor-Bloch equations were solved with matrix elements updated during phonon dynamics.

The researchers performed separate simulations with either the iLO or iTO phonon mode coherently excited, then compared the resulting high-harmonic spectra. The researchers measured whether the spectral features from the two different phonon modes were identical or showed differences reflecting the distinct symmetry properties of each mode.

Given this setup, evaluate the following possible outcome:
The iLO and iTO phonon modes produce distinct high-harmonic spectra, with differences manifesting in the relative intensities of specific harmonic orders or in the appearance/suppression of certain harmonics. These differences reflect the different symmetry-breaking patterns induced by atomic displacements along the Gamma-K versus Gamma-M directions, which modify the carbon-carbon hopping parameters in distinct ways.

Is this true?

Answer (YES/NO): NO